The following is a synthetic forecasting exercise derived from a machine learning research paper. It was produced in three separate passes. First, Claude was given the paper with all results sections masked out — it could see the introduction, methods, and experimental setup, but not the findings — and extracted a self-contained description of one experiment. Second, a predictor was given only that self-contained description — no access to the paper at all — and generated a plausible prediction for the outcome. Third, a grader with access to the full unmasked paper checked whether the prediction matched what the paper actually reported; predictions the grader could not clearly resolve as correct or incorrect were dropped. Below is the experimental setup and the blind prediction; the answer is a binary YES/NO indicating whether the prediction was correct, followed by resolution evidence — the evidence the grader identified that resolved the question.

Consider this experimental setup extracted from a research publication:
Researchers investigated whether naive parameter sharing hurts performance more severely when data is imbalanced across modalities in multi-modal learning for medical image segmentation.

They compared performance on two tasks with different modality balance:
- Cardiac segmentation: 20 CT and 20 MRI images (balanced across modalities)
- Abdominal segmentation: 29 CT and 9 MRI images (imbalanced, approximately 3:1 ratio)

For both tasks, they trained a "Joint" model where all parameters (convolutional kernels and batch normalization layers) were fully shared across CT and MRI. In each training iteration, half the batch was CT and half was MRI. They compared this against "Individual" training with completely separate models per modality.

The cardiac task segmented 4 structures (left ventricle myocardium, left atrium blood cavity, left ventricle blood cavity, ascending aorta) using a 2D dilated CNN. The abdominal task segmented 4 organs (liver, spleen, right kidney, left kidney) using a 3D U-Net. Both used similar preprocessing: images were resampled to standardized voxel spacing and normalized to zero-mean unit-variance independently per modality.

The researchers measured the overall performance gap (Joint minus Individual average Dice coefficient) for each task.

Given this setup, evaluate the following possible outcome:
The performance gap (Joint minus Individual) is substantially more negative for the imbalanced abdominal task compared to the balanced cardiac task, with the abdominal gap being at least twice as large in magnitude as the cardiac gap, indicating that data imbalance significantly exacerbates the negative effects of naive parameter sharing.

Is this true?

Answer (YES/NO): YES